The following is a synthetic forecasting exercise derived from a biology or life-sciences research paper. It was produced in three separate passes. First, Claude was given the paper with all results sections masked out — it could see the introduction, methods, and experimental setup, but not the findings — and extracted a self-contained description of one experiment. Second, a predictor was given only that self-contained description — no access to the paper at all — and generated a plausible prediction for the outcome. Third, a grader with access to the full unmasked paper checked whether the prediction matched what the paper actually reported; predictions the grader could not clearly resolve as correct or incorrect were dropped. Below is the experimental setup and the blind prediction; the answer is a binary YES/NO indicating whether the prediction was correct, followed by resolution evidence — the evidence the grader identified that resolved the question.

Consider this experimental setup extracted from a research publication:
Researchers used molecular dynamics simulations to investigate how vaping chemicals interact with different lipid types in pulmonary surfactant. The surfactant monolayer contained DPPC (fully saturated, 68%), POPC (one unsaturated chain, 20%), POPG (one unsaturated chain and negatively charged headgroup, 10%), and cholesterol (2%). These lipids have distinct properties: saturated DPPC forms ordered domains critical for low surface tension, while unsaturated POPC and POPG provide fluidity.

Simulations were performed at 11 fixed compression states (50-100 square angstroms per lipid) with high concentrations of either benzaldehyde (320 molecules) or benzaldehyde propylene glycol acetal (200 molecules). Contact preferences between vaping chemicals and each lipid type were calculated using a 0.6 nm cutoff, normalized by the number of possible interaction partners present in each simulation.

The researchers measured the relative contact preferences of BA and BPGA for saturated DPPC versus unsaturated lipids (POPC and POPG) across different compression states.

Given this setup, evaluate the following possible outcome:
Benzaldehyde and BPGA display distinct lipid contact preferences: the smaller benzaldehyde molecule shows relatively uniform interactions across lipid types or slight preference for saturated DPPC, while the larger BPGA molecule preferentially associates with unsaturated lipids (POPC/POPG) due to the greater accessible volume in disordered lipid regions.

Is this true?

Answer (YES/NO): NO